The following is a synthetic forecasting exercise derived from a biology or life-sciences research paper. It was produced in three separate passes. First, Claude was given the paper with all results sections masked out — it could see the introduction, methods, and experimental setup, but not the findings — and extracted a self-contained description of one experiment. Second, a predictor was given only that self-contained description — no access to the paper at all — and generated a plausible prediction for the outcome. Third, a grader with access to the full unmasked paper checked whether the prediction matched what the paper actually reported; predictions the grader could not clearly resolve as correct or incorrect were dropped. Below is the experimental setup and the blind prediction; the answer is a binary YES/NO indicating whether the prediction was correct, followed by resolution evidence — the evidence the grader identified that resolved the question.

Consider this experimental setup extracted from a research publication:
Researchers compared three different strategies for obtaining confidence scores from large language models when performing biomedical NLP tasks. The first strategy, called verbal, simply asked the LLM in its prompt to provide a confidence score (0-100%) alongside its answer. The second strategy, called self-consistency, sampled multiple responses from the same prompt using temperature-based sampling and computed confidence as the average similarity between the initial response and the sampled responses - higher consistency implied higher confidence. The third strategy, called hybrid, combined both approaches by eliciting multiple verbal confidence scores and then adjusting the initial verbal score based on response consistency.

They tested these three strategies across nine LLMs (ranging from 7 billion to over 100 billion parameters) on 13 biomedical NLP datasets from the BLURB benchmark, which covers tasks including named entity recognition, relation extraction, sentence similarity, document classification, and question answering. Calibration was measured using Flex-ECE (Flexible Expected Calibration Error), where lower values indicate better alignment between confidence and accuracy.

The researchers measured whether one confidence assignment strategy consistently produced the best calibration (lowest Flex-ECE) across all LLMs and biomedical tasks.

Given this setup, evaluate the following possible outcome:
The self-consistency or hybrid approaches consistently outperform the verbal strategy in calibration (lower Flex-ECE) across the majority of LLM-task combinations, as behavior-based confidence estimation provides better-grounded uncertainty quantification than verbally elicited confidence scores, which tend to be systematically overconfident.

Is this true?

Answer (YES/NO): NO